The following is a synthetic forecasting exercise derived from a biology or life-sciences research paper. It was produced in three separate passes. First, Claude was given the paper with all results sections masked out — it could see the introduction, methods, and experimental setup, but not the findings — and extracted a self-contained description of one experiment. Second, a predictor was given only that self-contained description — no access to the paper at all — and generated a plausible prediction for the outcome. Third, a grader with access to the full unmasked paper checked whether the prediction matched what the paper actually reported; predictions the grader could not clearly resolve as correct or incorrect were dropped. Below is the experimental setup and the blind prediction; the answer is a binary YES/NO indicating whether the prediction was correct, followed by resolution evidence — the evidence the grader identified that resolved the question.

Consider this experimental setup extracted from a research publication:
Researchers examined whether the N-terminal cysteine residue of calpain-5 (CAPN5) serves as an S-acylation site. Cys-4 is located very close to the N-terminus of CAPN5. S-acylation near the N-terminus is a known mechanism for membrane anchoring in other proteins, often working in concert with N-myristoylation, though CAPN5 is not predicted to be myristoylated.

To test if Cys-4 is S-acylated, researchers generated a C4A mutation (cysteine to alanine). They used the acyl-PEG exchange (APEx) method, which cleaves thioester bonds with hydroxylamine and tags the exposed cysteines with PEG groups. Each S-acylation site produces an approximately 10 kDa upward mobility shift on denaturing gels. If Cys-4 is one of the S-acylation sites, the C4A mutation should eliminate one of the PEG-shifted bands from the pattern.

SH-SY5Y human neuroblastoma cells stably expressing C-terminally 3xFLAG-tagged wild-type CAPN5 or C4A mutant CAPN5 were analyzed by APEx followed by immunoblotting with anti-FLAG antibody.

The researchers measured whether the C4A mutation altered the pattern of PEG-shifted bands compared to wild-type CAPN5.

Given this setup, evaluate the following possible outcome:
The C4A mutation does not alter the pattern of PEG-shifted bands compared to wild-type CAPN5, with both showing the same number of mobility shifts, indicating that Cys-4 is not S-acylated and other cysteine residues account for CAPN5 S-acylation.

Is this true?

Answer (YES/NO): NO